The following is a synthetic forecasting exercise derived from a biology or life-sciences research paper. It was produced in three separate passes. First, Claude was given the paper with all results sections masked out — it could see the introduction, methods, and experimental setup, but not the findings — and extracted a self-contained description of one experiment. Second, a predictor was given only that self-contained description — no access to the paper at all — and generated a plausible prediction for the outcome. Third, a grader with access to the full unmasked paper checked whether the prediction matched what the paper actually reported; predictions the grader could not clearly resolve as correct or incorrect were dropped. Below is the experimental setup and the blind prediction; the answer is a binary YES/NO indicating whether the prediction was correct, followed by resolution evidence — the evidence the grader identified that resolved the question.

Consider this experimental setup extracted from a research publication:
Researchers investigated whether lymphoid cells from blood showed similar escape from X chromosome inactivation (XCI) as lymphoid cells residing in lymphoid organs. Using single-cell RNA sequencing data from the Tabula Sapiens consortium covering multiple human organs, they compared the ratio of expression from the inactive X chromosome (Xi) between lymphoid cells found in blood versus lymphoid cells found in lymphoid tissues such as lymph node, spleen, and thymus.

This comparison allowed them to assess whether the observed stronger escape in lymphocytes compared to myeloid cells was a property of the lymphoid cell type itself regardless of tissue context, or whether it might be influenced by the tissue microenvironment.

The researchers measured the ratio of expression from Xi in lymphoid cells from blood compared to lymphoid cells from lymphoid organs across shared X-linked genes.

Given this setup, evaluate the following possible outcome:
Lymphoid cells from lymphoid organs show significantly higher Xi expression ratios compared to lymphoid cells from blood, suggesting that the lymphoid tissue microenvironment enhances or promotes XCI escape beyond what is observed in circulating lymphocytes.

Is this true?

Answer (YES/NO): NO